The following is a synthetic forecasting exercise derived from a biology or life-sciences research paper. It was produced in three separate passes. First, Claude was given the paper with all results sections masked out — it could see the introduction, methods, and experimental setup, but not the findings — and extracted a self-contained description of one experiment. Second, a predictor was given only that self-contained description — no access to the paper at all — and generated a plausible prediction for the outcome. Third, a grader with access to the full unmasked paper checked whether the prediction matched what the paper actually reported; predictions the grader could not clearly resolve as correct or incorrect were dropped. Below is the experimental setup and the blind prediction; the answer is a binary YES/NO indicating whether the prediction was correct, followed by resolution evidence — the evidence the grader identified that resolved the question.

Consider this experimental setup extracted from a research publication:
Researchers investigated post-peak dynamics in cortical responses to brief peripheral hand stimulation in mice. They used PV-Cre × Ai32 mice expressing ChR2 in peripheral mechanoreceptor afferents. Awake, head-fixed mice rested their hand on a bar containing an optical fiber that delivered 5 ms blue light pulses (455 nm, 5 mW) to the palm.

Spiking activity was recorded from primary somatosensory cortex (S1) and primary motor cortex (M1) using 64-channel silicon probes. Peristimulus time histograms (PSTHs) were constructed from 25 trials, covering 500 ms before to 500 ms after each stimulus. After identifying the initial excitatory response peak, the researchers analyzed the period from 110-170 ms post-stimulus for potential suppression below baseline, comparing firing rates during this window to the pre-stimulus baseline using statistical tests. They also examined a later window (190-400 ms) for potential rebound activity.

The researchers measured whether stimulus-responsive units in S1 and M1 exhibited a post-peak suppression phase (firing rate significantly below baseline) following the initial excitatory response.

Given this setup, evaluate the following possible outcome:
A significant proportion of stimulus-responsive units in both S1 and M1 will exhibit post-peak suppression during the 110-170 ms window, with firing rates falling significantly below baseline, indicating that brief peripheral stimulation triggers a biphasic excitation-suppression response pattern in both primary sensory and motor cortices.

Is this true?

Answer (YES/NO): NO